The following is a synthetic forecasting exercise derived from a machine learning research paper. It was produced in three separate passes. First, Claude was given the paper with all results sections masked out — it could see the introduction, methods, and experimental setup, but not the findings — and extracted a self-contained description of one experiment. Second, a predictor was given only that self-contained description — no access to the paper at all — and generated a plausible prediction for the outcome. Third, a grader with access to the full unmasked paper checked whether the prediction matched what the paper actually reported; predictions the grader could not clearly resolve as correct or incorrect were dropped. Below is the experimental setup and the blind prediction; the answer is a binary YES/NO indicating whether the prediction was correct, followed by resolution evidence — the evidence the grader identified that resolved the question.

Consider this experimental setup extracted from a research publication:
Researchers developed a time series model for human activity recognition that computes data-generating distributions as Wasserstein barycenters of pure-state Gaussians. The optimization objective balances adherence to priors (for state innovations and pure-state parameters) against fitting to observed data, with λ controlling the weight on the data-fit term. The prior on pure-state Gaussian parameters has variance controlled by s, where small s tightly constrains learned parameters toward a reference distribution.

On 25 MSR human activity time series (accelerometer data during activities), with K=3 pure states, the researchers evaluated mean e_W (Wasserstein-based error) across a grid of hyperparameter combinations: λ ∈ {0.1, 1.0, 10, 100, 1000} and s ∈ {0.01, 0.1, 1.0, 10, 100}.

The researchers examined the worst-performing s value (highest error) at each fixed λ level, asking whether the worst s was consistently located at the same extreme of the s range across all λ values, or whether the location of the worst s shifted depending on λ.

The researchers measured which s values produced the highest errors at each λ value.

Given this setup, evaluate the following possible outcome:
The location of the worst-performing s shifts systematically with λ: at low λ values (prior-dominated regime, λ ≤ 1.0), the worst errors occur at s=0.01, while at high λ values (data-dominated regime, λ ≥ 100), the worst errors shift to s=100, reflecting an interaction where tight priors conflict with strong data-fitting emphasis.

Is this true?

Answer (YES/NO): NO